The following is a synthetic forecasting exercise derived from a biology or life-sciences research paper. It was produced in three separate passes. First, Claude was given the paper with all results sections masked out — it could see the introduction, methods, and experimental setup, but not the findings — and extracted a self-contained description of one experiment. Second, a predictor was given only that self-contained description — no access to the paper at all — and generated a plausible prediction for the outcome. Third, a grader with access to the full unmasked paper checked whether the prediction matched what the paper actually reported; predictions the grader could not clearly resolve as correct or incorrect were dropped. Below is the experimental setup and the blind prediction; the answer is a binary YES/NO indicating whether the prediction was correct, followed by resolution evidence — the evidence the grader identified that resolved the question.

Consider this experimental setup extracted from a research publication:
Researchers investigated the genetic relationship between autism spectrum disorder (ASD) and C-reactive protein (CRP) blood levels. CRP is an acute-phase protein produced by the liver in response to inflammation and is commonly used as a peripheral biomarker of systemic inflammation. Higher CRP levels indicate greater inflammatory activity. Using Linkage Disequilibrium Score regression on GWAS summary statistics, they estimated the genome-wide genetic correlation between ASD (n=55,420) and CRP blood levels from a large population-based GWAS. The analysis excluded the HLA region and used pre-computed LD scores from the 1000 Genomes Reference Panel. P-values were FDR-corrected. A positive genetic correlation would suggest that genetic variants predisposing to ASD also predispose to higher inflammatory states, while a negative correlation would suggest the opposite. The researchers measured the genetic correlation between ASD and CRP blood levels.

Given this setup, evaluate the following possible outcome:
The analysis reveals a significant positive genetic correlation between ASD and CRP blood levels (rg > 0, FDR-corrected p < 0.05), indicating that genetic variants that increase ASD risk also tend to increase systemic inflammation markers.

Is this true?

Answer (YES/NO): NO